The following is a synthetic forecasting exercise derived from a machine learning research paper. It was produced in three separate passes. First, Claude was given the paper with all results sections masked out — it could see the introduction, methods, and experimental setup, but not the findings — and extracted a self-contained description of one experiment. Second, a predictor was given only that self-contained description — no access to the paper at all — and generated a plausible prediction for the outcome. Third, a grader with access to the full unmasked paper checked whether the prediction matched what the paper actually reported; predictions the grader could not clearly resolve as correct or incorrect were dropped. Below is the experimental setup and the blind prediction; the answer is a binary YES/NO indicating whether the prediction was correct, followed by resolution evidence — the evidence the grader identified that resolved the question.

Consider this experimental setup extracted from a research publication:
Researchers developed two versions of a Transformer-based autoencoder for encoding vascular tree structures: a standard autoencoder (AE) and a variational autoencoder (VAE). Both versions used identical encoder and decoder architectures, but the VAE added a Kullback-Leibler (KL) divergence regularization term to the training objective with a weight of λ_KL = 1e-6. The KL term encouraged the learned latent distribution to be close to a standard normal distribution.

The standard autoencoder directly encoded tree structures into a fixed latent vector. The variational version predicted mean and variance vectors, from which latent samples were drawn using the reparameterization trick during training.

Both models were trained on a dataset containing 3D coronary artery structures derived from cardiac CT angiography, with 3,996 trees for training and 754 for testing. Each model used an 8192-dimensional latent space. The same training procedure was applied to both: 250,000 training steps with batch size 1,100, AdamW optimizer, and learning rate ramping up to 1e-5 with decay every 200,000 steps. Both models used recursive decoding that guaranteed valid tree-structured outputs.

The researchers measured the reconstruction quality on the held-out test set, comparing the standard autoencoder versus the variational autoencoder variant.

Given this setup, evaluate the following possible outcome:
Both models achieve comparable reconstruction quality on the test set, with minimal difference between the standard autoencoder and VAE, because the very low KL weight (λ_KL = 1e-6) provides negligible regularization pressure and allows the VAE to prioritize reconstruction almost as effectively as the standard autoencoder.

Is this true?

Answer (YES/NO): NO